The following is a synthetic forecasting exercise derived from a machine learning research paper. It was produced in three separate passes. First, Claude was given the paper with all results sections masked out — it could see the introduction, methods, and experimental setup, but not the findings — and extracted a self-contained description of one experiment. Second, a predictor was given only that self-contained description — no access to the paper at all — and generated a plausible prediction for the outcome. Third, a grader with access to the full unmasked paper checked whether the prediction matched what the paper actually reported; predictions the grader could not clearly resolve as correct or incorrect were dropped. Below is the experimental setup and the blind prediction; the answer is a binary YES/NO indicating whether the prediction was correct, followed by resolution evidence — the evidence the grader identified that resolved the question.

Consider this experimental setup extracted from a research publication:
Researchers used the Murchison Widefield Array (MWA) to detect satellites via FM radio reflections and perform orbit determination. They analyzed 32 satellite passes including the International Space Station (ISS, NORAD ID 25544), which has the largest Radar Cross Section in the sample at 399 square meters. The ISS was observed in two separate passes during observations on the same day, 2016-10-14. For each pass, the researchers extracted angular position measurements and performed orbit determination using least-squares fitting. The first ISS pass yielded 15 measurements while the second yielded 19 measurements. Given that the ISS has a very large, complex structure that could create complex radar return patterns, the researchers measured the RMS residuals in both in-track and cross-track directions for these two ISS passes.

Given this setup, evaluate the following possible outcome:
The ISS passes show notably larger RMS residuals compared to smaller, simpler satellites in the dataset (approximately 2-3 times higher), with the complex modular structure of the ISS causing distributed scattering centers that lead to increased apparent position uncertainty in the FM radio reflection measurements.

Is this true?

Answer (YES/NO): NO